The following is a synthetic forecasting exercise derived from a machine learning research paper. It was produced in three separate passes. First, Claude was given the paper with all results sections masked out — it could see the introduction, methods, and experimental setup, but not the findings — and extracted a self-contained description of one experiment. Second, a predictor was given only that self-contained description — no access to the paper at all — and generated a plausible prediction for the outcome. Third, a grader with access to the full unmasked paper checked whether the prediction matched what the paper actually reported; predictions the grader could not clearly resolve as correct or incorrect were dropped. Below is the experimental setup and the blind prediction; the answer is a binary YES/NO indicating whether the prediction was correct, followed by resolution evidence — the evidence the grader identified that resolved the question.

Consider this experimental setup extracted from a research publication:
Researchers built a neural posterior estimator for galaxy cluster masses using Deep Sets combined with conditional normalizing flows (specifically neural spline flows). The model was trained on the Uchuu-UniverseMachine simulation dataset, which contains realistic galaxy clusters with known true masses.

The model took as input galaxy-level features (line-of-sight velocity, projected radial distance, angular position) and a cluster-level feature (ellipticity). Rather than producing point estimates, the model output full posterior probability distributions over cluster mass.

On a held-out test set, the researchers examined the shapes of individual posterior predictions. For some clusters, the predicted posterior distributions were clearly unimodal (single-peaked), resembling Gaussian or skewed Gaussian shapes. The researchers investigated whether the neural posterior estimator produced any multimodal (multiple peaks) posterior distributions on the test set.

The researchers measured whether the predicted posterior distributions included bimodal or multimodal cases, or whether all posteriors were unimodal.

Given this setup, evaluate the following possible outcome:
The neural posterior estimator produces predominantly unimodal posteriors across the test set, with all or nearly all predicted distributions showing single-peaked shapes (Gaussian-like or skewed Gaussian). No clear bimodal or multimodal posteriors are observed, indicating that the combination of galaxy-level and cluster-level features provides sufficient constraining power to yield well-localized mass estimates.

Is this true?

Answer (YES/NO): NO